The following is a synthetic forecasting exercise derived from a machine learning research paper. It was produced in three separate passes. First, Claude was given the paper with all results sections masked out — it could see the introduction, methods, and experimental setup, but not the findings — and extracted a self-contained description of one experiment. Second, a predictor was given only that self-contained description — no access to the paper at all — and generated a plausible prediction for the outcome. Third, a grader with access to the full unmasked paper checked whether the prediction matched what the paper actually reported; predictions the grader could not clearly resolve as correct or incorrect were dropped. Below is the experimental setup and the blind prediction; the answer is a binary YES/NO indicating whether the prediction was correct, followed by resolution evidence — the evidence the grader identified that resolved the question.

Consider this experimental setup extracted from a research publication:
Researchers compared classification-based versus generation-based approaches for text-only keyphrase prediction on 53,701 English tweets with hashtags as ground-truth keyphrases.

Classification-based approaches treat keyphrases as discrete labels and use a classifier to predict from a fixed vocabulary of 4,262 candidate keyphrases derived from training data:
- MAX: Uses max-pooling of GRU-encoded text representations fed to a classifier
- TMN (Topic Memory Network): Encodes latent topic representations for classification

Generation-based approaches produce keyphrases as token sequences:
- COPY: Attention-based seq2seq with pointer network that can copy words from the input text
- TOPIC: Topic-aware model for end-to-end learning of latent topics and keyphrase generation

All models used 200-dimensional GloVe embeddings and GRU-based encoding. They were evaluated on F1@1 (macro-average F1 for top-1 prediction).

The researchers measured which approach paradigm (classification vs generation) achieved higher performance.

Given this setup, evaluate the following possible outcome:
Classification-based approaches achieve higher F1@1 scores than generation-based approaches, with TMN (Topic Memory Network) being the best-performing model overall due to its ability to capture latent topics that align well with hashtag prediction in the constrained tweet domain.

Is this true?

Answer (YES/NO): NO